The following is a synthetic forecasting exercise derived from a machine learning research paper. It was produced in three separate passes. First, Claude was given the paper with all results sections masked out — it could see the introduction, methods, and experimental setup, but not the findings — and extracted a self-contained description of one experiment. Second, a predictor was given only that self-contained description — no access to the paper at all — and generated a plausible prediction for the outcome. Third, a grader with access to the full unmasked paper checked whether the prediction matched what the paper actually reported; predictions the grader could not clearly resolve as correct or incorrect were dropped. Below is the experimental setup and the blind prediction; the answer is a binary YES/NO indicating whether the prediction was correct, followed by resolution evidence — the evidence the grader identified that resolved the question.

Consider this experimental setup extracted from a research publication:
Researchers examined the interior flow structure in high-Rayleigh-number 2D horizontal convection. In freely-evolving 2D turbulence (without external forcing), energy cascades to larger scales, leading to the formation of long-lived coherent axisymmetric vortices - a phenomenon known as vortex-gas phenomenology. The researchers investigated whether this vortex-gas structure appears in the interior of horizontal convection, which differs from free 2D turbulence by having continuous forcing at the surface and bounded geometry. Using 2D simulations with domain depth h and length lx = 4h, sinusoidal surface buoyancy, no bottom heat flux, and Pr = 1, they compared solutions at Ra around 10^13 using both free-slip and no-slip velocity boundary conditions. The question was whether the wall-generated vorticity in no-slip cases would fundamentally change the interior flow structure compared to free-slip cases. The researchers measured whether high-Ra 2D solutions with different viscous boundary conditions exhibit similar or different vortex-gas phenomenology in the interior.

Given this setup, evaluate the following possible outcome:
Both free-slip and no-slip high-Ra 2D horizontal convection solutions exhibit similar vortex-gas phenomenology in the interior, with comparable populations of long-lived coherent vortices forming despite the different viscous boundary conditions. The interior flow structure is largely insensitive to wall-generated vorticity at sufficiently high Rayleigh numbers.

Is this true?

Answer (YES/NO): YES